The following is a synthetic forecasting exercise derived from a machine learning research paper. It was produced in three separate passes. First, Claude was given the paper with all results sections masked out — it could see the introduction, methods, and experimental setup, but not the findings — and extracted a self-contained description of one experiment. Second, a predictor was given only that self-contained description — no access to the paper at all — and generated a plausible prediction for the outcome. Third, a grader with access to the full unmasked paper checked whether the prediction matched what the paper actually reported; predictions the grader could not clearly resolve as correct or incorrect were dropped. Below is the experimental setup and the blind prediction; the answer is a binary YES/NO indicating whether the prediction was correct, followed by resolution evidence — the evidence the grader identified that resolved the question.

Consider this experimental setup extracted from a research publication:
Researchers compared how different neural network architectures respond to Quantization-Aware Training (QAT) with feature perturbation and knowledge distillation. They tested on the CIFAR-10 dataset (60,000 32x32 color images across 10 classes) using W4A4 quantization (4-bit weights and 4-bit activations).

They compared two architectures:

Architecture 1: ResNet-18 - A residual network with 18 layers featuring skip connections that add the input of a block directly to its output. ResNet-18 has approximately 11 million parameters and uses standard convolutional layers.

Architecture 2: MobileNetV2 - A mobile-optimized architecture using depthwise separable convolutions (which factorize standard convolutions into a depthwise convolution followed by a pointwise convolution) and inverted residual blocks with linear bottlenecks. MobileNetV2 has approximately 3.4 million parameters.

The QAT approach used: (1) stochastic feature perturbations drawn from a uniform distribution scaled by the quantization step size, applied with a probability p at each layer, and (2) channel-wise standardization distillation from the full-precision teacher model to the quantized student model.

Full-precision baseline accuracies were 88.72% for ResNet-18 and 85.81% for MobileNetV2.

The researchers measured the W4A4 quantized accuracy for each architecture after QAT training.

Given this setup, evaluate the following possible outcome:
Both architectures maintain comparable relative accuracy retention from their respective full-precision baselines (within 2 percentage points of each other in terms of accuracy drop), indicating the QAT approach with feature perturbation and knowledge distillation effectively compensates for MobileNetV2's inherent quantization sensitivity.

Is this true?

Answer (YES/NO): NO